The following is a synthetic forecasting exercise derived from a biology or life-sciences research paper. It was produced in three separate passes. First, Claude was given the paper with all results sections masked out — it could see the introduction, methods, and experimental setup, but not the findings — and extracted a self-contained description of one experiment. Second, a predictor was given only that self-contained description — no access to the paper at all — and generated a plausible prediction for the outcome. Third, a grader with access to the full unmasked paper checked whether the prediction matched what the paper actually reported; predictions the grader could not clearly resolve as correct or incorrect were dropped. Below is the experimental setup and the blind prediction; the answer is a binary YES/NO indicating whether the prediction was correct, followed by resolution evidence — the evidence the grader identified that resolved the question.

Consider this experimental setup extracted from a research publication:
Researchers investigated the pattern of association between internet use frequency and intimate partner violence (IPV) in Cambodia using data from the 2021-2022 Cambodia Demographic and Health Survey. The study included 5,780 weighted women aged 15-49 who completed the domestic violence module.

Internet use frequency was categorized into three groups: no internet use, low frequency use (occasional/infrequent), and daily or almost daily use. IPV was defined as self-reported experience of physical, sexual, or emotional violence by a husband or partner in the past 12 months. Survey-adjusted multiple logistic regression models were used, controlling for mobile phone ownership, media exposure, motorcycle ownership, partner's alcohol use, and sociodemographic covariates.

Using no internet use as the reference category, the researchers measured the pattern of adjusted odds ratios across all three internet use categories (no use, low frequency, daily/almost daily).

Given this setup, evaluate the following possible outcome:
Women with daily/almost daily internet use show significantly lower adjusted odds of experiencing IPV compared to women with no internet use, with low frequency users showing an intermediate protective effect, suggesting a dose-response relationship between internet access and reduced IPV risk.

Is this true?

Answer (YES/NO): NO